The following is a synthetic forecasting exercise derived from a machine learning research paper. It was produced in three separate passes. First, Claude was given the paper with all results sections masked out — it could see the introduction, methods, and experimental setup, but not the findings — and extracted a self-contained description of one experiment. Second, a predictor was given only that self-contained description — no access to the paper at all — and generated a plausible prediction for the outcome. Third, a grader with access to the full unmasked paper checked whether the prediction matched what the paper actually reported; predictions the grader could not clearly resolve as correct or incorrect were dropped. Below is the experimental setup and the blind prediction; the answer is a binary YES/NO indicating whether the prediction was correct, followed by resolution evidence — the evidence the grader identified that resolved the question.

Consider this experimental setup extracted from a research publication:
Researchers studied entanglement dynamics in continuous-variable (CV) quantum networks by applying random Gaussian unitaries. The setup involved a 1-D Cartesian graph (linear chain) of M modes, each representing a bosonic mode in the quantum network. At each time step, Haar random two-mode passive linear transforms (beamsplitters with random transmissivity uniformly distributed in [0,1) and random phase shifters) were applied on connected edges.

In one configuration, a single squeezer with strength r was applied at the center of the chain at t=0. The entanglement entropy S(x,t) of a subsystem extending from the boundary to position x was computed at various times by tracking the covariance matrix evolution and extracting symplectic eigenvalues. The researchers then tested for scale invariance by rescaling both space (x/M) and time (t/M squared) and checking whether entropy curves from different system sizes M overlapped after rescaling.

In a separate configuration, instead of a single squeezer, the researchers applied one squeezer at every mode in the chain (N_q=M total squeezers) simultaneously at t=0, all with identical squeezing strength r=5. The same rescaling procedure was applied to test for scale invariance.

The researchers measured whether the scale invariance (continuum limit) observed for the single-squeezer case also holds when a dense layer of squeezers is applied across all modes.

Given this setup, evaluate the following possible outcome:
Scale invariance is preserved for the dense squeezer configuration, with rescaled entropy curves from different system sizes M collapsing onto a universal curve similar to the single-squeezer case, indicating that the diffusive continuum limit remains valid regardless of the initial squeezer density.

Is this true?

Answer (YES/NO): YES